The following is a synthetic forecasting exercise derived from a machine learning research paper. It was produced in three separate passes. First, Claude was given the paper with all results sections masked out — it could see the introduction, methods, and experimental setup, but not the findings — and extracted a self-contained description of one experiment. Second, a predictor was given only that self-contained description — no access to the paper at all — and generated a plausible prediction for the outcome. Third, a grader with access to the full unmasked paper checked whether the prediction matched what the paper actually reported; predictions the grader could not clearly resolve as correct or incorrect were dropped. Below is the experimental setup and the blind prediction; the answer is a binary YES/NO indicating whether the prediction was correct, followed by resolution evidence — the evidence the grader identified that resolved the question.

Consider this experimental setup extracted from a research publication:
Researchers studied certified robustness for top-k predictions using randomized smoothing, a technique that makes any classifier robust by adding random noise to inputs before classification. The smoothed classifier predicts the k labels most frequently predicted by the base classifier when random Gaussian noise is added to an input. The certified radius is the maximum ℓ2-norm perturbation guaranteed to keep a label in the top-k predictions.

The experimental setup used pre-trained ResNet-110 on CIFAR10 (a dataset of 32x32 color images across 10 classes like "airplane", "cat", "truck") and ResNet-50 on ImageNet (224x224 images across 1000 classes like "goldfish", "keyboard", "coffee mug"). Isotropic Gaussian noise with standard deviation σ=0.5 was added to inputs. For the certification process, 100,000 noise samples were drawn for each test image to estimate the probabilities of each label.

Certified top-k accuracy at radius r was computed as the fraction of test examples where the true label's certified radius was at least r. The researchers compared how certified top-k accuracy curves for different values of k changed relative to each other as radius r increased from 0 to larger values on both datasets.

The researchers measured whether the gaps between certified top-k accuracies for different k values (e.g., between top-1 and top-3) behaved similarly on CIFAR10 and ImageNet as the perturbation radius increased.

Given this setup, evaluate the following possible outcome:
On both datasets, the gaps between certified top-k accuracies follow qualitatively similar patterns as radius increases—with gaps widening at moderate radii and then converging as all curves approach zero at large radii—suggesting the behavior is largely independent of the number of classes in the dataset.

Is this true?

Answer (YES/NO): NO